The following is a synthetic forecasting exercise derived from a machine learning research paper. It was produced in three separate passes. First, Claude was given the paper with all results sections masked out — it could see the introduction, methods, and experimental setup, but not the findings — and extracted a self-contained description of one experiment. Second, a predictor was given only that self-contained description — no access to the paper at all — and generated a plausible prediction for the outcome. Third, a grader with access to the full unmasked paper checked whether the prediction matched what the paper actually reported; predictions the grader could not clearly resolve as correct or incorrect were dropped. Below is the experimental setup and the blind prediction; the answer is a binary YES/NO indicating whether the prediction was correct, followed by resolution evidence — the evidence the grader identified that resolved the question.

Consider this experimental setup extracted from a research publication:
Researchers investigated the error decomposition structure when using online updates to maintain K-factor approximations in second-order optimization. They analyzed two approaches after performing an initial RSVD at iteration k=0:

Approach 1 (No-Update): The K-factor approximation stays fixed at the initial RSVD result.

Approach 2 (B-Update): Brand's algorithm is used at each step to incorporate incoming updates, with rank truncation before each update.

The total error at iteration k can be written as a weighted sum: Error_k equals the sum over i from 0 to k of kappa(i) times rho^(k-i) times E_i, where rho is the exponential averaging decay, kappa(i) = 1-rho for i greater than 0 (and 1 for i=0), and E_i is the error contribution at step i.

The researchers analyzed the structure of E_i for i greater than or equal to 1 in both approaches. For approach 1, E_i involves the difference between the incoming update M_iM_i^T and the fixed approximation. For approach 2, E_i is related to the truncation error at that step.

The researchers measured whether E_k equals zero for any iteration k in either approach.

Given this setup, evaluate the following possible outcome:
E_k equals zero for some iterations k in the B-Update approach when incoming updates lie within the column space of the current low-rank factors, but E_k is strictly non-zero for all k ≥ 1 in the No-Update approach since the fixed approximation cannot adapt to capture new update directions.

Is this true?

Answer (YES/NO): NO